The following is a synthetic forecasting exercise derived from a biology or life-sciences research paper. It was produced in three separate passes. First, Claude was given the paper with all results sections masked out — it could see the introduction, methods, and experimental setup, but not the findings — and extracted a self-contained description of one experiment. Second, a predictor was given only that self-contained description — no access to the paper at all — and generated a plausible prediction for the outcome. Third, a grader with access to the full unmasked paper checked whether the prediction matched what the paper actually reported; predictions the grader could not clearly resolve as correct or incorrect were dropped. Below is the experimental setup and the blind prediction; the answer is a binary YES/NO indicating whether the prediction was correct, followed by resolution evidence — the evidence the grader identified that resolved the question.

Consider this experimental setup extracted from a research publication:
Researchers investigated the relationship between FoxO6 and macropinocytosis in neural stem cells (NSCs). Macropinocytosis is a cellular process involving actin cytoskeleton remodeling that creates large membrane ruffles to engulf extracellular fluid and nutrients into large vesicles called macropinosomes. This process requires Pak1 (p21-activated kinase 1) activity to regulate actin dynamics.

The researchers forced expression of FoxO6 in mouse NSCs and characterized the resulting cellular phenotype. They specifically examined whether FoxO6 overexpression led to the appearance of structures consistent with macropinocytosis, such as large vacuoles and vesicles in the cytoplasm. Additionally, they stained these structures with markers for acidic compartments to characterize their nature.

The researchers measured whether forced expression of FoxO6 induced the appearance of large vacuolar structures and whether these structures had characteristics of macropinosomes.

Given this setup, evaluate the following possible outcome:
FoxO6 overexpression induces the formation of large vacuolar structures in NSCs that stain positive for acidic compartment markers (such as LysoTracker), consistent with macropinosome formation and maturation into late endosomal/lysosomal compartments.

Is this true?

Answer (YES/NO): NO